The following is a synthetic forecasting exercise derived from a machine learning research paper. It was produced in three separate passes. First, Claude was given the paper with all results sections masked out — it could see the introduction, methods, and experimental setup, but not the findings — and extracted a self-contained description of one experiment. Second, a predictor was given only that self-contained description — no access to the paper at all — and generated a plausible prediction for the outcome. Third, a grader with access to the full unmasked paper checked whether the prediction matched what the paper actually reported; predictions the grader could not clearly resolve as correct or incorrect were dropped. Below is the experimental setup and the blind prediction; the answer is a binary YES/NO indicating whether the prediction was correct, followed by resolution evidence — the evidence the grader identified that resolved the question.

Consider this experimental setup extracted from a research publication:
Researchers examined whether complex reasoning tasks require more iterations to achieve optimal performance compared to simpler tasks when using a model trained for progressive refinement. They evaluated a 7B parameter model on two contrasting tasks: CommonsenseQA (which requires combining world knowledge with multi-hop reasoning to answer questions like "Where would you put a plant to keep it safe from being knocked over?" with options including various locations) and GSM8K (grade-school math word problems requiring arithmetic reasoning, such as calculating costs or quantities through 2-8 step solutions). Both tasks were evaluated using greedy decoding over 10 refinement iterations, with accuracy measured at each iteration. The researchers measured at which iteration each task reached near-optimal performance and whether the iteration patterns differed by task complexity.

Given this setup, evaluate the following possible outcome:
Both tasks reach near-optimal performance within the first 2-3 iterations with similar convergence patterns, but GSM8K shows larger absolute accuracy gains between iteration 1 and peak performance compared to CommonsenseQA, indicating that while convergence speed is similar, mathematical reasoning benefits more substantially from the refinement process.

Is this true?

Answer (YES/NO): NO